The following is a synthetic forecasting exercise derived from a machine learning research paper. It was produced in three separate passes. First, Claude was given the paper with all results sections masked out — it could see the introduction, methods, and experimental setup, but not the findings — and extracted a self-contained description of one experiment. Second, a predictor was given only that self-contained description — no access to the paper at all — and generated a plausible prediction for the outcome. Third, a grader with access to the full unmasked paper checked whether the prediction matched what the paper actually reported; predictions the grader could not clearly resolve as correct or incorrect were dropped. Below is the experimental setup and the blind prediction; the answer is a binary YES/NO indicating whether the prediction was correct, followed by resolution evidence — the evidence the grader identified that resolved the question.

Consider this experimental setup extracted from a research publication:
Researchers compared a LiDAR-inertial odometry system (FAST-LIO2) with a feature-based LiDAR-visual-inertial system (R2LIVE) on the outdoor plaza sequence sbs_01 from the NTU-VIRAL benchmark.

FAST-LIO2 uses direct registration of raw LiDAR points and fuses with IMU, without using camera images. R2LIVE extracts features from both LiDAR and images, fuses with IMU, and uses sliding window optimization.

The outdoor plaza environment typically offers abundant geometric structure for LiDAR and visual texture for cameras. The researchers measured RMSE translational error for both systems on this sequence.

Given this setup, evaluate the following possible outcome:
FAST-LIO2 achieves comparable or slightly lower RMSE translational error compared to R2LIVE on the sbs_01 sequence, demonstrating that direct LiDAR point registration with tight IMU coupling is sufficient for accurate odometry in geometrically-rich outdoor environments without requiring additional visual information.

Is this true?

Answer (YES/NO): NO